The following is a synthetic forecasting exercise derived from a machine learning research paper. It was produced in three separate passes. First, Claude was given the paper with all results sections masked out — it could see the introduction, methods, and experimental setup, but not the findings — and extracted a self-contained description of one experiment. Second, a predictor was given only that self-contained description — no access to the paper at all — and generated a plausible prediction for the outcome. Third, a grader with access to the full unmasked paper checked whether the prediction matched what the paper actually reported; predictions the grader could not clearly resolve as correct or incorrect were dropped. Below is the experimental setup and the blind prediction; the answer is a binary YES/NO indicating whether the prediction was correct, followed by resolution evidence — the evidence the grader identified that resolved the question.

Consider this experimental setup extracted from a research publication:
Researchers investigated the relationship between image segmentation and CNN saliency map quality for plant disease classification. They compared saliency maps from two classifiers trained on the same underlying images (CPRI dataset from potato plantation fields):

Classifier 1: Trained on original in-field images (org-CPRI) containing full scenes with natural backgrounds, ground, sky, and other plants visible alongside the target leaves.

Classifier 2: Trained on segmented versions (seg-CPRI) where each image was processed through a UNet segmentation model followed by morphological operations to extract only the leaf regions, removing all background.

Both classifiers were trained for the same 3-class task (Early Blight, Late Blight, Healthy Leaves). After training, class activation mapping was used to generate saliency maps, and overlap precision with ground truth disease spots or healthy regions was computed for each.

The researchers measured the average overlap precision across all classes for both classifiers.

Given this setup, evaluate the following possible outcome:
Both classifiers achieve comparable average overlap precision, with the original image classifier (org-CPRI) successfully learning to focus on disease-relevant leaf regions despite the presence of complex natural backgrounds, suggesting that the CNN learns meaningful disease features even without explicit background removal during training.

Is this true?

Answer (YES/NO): NO